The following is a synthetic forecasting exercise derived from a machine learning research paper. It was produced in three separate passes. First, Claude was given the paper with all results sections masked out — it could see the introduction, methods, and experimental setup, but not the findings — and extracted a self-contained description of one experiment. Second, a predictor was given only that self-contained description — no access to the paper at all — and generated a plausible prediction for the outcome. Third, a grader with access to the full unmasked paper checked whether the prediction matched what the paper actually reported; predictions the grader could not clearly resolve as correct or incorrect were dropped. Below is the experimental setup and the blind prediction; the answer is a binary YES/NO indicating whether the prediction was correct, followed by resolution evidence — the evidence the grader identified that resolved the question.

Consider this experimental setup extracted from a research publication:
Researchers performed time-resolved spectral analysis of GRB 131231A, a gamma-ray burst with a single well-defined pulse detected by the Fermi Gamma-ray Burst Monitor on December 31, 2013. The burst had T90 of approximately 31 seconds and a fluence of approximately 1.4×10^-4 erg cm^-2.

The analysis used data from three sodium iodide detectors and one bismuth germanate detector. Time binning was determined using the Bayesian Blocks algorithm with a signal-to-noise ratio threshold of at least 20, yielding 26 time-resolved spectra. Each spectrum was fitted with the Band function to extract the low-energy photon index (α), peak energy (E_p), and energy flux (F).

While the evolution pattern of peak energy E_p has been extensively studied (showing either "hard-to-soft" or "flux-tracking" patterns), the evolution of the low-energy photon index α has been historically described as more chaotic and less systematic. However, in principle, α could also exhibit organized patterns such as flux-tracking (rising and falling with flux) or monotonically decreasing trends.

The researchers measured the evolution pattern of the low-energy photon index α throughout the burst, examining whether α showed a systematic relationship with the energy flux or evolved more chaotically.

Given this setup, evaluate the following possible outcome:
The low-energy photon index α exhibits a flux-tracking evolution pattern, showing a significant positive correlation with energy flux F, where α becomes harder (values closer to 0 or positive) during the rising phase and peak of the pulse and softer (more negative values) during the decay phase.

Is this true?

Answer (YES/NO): YES